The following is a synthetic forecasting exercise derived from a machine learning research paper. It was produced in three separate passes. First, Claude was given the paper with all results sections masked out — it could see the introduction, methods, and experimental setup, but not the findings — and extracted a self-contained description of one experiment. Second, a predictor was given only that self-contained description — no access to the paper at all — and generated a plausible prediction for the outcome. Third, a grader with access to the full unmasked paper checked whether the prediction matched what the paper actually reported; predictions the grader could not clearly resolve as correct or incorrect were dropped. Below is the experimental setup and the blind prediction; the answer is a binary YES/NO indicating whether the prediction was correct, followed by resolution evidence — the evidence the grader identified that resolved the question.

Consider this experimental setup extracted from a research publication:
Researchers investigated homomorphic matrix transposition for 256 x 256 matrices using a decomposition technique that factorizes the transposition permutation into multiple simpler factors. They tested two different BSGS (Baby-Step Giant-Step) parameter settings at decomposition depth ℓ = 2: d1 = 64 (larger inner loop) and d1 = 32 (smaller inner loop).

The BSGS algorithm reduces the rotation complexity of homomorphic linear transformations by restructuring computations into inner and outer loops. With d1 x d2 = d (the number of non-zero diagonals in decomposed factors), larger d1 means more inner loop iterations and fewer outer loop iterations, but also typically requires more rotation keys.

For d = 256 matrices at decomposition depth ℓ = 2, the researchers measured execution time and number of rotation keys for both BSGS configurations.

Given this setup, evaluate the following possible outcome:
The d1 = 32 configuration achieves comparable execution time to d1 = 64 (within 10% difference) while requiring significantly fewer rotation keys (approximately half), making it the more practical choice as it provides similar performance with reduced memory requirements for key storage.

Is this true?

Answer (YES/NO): NO